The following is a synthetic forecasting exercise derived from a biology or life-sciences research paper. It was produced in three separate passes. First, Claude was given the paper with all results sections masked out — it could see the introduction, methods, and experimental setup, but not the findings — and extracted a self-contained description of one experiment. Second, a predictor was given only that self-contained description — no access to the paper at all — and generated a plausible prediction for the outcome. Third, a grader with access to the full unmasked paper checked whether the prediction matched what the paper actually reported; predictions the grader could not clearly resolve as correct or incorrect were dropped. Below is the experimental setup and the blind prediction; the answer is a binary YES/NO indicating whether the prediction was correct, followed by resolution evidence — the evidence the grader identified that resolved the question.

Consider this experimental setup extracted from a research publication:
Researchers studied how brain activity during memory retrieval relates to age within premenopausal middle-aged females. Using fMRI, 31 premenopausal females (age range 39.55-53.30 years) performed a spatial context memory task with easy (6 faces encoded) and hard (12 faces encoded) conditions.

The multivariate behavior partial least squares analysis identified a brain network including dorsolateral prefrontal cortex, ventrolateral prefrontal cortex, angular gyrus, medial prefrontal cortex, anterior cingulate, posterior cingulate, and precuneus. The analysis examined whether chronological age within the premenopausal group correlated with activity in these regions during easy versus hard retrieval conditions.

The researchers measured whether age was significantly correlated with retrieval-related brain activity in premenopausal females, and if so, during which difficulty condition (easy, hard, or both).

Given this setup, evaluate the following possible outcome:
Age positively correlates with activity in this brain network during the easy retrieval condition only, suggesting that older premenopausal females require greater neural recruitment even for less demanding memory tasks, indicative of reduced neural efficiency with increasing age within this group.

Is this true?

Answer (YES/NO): NO